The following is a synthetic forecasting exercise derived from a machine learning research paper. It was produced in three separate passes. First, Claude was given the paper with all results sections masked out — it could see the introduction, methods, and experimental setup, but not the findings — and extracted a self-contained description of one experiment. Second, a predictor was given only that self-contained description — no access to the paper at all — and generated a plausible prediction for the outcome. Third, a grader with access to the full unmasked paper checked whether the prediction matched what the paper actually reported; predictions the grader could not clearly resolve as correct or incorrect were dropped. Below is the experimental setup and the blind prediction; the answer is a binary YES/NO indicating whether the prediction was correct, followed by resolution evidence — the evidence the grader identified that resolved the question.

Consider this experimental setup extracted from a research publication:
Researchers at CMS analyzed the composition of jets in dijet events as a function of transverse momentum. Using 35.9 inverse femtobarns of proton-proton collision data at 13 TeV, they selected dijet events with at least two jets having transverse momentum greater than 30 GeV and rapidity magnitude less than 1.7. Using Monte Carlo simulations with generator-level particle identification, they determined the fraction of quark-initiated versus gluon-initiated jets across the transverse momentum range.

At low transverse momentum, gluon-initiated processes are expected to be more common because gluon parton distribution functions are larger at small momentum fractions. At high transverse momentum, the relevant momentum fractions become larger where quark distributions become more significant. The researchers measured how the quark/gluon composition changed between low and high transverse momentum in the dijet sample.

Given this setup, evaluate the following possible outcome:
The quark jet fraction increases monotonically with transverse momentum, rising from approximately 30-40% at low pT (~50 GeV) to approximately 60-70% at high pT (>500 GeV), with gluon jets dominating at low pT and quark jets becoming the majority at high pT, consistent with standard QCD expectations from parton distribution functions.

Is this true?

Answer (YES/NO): NO